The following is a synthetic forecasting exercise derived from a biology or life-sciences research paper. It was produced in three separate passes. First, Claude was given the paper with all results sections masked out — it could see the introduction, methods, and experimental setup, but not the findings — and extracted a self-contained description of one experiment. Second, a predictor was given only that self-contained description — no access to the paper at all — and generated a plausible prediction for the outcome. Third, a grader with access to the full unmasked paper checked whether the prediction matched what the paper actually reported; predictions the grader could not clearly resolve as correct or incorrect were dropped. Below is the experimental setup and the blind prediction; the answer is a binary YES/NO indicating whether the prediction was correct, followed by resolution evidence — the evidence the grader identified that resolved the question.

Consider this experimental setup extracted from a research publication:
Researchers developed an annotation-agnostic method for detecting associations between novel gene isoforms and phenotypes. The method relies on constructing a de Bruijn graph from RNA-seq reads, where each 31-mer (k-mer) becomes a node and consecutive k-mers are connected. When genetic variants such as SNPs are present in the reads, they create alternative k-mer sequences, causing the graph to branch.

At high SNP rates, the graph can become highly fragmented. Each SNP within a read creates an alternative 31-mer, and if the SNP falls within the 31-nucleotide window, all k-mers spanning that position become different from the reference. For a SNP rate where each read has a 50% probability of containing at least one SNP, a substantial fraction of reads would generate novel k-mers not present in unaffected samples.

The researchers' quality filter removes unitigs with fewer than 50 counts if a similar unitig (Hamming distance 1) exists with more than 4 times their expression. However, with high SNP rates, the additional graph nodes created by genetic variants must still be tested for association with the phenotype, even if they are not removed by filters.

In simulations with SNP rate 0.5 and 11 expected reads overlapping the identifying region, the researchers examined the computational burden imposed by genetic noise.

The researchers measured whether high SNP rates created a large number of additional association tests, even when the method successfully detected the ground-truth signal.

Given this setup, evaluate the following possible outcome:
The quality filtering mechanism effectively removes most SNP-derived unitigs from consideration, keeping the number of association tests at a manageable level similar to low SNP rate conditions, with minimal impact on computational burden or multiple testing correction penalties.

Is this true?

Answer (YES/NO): NO